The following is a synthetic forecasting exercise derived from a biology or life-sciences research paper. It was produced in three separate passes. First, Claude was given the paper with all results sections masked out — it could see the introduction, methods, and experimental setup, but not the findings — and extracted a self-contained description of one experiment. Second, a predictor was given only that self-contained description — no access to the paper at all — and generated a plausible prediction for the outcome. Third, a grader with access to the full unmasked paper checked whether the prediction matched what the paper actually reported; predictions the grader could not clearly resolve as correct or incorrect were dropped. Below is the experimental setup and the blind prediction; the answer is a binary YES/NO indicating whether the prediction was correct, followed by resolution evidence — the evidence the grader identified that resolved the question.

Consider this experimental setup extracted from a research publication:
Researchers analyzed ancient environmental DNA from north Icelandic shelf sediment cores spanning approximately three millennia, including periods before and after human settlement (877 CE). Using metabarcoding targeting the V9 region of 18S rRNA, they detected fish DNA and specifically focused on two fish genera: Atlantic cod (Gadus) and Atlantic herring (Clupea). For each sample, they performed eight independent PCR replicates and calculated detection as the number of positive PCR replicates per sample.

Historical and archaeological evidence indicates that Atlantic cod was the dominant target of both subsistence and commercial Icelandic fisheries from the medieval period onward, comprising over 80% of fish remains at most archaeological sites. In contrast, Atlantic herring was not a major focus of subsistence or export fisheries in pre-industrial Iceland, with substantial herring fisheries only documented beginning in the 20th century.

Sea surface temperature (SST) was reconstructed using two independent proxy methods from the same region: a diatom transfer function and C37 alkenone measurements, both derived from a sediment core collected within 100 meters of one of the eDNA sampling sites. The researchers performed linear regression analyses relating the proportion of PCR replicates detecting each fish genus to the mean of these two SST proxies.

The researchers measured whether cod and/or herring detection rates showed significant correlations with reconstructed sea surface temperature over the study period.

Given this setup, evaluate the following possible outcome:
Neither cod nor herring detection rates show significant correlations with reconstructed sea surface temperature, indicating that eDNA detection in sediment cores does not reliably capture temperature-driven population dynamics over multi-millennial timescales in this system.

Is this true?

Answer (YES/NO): NO